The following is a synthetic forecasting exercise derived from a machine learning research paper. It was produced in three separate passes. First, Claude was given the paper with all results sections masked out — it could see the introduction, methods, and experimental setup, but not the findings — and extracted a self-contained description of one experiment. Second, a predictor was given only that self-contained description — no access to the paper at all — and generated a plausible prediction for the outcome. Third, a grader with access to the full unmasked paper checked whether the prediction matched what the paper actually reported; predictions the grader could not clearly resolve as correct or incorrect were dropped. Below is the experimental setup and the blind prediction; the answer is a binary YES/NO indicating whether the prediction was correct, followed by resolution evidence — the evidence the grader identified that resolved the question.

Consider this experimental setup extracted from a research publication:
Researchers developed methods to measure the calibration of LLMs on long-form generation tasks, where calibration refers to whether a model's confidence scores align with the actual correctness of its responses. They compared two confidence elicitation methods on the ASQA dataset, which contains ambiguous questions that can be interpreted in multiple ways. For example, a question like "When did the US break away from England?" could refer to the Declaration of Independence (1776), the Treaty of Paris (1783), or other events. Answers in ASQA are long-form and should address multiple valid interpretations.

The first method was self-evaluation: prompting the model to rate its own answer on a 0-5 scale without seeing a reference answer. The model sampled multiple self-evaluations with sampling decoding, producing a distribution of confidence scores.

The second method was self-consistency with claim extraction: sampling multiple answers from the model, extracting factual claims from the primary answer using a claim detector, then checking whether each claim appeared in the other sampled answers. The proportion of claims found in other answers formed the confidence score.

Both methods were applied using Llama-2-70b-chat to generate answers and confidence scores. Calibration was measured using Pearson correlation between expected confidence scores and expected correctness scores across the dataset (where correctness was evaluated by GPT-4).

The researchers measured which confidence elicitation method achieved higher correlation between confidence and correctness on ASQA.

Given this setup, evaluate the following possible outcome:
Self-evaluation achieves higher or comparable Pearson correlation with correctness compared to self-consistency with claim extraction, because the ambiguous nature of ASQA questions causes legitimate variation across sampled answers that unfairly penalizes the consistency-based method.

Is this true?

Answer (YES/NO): NO